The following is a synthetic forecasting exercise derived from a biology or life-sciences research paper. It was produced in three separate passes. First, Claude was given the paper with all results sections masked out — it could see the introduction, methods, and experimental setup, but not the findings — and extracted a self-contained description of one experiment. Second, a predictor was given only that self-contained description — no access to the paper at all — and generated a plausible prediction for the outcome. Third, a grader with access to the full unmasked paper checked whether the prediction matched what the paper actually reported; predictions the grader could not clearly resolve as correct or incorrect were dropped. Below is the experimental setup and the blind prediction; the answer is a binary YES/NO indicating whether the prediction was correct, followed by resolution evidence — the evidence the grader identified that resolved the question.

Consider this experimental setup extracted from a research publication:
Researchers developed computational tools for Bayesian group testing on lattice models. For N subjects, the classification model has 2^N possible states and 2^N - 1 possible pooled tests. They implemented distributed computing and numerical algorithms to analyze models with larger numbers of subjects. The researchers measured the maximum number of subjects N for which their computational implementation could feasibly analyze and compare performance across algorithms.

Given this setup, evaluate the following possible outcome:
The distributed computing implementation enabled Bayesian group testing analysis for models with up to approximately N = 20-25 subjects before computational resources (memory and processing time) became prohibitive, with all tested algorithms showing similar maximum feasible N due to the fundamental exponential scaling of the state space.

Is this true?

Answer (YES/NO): NO